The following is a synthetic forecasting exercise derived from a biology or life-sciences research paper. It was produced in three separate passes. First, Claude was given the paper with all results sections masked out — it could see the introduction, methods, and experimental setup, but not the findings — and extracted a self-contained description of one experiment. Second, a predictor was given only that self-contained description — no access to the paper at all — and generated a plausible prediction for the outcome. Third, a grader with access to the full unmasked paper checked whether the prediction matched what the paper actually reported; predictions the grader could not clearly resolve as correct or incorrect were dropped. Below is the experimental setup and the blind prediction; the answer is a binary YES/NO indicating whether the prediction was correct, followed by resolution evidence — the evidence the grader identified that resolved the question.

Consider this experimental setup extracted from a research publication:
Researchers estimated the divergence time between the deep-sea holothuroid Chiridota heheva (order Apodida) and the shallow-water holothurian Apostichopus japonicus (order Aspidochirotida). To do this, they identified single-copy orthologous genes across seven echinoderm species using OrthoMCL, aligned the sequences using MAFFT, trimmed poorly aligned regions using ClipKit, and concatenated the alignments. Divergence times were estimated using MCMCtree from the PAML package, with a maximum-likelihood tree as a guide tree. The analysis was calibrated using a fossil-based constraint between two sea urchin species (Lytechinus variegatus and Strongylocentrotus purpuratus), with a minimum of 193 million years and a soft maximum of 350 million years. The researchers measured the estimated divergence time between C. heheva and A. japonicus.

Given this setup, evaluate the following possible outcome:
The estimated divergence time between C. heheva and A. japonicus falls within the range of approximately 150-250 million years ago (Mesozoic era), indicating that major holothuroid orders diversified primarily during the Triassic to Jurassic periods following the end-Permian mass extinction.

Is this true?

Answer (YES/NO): NO